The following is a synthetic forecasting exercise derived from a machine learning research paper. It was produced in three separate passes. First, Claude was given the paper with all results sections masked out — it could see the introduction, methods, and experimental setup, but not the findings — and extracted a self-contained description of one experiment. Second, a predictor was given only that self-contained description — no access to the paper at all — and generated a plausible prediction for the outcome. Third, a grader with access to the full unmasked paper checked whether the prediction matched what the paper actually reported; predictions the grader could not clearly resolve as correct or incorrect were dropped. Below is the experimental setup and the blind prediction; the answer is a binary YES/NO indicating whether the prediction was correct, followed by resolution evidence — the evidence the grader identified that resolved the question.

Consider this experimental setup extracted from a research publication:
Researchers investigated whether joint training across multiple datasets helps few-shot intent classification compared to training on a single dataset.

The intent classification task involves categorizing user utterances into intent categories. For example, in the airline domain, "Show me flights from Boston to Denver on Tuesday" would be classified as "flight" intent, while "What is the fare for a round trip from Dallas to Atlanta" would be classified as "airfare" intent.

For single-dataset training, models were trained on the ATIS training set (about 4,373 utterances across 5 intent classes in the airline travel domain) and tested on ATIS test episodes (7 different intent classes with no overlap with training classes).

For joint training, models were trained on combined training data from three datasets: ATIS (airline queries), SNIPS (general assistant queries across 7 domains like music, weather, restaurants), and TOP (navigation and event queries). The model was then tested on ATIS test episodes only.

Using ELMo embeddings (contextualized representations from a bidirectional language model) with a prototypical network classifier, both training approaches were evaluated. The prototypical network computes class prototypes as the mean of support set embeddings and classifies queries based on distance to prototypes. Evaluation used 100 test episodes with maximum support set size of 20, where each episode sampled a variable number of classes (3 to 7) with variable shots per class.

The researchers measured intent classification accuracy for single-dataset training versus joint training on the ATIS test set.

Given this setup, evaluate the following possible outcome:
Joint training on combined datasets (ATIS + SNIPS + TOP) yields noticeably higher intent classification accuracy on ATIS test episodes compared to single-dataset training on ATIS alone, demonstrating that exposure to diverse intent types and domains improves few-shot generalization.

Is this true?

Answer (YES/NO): NO